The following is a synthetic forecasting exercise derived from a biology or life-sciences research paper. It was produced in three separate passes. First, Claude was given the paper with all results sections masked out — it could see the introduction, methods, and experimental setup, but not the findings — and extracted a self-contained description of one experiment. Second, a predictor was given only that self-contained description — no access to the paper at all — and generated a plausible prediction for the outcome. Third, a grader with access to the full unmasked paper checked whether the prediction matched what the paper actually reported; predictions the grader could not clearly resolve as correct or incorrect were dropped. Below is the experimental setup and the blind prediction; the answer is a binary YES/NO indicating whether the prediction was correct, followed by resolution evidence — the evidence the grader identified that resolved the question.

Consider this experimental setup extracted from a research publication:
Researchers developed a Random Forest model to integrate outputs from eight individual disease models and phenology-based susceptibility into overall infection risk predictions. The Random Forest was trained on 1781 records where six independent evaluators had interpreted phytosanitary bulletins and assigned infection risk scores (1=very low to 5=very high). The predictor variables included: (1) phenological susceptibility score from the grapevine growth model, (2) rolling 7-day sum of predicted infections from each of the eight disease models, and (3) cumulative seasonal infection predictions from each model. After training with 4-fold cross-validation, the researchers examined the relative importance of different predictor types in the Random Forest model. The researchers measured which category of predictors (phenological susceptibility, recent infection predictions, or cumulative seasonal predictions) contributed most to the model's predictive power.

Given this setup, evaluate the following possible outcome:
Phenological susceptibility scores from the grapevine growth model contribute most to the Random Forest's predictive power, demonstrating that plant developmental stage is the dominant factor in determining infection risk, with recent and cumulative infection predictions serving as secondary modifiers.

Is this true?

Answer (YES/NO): YES